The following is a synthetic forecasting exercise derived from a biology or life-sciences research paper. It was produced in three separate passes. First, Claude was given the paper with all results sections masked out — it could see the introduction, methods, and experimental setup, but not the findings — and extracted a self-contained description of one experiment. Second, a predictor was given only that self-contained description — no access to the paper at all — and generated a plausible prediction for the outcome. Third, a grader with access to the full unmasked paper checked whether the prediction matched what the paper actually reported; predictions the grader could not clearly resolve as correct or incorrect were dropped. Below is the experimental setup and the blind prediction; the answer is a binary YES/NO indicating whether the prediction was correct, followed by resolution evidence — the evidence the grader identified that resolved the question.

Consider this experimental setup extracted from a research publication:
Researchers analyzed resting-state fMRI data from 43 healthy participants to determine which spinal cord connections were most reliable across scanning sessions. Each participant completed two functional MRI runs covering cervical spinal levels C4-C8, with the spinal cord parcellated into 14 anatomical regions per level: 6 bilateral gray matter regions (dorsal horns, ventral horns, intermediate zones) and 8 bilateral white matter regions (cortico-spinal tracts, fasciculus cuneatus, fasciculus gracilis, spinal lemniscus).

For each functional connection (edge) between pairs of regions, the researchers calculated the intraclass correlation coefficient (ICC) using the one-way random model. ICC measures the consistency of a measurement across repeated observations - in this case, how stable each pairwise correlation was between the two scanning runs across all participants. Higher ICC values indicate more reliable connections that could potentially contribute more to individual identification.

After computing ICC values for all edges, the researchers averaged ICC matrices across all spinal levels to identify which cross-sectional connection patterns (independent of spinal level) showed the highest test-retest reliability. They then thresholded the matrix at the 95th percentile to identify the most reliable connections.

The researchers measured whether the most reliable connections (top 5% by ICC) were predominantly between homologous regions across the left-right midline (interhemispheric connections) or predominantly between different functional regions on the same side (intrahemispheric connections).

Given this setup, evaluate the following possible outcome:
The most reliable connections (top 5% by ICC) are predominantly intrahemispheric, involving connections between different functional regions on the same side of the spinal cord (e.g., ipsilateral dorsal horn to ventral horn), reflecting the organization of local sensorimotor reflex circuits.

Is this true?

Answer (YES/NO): YES